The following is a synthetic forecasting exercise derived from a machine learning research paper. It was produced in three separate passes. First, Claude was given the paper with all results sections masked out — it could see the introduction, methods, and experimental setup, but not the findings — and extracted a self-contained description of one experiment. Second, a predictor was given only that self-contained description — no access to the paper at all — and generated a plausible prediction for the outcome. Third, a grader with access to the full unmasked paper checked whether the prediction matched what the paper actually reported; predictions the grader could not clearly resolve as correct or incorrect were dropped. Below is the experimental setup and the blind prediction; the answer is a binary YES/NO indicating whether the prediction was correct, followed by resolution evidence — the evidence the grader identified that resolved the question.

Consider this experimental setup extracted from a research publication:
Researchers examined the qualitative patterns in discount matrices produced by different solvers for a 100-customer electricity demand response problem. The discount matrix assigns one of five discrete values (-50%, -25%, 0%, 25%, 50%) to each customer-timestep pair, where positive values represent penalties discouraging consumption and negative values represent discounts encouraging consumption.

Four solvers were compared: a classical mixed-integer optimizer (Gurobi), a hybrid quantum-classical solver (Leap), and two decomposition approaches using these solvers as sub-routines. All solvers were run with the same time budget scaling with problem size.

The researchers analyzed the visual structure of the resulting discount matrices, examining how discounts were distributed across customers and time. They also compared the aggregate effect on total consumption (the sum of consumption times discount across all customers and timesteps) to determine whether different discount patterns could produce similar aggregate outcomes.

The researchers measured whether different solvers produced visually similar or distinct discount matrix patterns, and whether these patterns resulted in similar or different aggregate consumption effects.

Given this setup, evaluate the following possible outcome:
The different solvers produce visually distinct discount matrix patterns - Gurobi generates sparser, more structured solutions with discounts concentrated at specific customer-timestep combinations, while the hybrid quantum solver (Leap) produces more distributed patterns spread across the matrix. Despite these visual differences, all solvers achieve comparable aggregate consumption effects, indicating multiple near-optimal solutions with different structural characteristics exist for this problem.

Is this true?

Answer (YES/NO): YES